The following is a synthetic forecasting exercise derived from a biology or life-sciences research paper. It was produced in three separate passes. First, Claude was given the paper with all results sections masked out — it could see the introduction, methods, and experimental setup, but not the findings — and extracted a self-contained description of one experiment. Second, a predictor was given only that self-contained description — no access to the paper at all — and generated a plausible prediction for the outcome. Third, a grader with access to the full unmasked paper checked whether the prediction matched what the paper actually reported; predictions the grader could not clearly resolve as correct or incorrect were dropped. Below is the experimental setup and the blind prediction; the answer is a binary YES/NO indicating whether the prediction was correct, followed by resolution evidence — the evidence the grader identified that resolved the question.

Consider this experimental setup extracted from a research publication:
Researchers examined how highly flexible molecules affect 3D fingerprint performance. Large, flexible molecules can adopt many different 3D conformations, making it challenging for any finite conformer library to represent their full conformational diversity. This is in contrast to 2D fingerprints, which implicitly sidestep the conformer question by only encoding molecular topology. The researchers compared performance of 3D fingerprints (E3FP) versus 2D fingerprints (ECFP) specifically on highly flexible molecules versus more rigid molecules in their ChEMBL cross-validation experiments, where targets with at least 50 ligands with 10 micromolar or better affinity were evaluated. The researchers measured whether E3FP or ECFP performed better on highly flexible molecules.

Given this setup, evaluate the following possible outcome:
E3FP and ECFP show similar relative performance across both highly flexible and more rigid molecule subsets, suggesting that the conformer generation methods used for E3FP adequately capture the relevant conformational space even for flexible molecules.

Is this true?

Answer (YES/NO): NO